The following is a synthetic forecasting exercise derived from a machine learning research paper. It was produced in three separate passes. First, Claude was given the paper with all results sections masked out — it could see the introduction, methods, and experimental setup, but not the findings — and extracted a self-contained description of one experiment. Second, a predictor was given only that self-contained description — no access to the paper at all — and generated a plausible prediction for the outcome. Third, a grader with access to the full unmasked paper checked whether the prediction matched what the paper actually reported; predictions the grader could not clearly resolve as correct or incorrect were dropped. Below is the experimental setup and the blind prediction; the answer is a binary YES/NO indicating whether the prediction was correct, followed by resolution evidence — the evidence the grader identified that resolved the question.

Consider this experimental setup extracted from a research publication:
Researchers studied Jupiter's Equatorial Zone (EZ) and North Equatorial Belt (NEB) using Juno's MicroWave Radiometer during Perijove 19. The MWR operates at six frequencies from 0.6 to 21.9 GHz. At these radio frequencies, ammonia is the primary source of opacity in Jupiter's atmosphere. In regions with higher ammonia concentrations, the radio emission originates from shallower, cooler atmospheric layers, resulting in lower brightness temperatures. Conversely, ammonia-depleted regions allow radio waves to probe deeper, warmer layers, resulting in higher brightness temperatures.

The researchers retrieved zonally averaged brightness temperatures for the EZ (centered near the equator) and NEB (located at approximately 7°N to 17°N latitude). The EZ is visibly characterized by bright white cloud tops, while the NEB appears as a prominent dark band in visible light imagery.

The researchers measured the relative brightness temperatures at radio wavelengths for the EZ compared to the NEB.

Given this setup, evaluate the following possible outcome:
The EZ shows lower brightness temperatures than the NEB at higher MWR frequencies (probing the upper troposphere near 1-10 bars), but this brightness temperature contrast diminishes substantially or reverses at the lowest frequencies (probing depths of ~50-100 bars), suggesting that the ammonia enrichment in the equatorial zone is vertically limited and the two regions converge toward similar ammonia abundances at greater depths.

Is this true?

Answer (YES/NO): NO